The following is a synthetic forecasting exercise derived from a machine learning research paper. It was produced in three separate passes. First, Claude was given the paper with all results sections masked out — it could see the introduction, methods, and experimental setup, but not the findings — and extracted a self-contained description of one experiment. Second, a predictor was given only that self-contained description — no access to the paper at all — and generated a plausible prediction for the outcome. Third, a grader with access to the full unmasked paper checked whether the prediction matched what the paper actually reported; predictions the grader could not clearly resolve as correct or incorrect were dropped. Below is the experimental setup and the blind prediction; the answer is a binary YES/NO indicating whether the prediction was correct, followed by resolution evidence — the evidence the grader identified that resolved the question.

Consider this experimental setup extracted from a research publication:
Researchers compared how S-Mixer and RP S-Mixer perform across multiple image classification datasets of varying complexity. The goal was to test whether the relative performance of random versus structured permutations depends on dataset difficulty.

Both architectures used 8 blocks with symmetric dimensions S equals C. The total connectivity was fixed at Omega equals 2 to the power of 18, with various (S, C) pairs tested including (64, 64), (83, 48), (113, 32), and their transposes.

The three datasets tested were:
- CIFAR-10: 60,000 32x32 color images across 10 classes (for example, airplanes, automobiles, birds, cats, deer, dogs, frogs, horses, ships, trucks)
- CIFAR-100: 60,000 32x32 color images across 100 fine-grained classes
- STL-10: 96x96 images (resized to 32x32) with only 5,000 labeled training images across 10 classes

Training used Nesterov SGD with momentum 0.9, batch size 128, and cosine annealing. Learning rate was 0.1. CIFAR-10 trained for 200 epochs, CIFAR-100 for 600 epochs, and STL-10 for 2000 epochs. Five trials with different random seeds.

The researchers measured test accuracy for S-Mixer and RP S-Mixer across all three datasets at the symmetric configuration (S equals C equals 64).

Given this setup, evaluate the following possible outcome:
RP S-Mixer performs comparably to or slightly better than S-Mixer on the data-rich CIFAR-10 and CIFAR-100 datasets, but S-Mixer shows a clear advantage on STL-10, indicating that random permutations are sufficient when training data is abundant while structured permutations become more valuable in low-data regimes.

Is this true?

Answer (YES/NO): NO